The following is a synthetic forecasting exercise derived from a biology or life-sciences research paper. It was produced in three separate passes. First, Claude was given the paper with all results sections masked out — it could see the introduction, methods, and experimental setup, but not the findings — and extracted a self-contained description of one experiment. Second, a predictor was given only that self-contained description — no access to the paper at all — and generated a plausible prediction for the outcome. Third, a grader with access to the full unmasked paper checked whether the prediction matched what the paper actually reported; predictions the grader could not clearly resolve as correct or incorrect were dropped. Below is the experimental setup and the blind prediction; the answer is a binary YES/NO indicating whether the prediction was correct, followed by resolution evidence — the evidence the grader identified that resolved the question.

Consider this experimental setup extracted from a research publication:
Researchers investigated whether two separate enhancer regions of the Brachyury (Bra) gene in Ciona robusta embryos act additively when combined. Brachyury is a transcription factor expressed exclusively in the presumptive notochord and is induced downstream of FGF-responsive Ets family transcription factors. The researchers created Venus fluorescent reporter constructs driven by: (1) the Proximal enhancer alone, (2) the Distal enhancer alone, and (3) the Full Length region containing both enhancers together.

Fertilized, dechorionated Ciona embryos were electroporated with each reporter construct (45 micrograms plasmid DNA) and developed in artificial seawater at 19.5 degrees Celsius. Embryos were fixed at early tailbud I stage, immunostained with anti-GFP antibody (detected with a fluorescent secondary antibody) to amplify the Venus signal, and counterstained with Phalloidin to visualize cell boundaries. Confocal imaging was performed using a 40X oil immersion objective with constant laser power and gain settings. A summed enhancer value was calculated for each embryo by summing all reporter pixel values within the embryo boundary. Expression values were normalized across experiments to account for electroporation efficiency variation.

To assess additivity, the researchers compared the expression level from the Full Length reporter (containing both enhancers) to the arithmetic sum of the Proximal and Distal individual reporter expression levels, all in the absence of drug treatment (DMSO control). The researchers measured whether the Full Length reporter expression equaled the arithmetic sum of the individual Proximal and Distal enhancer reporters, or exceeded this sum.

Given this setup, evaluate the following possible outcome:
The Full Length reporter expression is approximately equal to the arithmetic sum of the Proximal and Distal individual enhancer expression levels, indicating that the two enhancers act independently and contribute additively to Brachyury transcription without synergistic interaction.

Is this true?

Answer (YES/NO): NO